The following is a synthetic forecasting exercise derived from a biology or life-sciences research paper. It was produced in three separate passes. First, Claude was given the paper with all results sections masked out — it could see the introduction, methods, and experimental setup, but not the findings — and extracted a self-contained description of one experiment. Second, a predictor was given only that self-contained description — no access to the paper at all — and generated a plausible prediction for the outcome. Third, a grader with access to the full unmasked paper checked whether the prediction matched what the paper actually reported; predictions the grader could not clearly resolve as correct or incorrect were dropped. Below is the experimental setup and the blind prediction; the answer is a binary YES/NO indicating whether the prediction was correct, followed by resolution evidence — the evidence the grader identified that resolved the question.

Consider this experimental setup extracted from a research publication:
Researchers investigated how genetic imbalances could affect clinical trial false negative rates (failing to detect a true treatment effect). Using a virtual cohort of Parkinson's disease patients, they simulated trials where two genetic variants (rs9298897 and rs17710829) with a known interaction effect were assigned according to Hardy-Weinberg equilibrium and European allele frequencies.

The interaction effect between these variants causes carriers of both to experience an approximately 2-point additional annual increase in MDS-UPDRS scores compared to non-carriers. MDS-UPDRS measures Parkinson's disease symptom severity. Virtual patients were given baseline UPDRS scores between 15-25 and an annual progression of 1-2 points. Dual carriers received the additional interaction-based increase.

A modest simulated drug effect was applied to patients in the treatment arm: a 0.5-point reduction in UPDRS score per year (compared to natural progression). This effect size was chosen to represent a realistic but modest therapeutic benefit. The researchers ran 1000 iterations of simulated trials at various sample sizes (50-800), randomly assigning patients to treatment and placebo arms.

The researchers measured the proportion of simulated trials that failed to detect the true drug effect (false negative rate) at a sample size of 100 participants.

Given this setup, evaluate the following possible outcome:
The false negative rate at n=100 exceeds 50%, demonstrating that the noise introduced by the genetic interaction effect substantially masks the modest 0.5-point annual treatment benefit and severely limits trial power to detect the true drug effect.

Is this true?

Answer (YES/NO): NO